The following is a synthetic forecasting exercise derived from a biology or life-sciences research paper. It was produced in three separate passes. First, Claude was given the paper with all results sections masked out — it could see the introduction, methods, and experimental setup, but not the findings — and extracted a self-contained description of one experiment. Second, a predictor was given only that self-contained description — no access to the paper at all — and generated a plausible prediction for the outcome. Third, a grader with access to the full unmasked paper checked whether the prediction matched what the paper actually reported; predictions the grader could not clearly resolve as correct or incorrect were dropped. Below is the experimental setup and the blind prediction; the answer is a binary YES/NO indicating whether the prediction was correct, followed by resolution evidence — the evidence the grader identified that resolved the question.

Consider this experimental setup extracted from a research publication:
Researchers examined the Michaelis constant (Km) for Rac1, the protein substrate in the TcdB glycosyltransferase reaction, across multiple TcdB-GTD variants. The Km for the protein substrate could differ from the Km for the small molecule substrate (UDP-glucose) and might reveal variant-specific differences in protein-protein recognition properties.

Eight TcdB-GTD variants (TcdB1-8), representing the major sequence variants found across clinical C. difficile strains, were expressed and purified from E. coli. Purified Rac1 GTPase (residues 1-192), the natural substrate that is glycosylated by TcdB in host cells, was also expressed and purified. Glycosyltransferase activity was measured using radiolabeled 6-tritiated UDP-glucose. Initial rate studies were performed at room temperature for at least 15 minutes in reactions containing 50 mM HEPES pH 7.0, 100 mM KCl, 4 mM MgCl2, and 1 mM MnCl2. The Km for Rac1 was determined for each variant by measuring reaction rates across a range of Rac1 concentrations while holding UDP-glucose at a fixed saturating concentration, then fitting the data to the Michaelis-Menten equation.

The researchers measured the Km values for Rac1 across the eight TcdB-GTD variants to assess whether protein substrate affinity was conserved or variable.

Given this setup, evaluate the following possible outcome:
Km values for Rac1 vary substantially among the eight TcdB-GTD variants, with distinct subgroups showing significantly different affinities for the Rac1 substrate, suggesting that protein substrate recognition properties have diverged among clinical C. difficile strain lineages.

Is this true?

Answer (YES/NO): NO